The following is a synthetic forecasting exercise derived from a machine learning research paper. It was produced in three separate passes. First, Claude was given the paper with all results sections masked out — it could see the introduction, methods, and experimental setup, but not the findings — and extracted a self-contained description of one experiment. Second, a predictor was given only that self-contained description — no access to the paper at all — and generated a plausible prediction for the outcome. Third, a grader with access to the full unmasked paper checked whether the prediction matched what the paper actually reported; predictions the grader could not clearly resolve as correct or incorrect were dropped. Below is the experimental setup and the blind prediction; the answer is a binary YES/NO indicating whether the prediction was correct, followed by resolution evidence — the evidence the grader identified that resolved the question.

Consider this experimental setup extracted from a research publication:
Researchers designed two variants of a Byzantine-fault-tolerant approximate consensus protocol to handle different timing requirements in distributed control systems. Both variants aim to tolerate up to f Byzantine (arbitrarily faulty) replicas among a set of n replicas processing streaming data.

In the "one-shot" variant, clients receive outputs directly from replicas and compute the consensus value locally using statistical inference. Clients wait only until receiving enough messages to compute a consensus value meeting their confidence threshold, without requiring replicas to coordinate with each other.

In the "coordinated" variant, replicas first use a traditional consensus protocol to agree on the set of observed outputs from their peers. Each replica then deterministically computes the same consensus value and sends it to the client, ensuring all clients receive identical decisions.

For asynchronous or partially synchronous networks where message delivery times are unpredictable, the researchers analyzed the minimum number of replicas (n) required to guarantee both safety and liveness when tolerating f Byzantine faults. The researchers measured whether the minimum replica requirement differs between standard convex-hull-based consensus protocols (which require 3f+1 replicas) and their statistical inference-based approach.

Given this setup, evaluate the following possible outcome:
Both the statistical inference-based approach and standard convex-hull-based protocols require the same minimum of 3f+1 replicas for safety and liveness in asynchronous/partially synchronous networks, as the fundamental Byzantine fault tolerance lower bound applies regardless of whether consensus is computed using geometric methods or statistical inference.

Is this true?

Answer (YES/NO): NO